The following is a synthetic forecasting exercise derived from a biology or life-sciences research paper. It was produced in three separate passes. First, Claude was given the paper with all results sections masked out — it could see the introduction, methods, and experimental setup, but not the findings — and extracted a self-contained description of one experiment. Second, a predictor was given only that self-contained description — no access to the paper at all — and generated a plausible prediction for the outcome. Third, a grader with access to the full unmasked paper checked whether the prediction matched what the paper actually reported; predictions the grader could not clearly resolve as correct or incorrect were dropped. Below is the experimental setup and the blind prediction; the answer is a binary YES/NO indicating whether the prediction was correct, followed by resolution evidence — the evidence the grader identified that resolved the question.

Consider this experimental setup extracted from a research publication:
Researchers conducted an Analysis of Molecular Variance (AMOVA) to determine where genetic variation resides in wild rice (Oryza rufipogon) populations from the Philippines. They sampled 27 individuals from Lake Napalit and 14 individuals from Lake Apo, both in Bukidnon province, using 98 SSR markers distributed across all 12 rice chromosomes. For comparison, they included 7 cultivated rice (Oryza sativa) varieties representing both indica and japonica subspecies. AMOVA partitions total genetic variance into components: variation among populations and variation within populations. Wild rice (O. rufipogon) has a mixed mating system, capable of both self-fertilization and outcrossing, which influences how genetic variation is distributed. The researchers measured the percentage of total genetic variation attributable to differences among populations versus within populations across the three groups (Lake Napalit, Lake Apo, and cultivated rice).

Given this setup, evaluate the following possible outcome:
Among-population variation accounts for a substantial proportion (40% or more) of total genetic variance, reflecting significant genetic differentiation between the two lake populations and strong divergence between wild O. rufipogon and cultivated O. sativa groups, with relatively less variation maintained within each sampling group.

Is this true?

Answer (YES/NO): NO